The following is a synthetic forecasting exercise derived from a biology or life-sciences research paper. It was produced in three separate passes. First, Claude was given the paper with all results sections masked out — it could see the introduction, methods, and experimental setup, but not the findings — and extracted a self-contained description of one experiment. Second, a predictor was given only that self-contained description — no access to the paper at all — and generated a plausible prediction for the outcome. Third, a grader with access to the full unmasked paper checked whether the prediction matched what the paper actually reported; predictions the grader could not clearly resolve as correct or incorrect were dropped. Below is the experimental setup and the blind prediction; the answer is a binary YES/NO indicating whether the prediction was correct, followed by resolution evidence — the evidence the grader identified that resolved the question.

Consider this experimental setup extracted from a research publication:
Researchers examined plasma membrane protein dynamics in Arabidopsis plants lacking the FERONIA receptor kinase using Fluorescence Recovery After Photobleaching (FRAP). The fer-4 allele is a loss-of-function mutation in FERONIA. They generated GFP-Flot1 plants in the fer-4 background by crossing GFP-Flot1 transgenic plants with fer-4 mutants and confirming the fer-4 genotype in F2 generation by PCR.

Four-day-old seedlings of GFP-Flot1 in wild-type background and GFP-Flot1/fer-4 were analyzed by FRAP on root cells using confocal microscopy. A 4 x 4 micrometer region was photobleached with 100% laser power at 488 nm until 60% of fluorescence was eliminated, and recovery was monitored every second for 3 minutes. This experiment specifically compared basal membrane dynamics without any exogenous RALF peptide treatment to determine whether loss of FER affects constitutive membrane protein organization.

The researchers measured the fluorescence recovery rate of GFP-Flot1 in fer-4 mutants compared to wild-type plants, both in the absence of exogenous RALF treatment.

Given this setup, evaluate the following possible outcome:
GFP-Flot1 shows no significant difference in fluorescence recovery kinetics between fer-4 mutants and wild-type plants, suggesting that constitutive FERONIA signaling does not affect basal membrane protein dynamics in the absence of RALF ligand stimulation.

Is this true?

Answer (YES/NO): NO